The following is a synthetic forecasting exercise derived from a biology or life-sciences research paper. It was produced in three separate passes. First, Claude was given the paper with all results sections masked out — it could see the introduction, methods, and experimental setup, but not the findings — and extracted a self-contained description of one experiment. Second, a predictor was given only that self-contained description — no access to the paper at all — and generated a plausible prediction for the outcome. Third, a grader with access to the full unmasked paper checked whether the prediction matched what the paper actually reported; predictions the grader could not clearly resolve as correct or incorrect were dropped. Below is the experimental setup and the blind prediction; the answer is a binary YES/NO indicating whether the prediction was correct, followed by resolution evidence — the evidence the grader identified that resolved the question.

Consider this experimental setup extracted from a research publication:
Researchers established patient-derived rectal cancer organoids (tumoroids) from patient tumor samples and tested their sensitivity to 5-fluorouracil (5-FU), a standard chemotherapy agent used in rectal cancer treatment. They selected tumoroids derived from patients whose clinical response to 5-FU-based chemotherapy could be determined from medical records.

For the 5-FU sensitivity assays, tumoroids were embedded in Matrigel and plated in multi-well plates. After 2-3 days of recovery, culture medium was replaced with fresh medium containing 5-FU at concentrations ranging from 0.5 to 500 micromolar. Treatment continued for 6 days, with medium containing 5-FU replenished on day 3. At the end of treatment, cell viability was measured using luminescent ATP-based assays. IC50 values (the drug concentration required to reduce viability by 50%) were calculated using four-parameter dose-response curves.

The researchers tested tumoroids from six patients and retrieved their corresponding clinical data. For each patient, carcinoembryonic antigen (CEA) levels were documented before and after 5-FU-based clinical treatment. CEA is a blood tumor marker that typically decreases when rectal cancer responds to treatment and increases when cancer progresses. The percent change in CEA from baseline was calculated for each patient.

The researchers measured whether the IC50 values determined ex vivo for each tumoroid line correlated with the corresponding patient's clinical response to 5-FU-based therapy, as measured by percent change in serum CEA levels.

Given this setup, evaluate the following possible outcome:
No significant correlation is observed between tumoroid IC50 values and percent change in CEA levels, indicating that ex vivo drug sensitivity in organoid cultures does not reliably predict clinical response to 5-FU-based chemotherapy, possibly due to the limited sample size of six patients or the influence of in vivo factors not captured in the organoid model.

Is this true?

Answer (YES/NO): NO